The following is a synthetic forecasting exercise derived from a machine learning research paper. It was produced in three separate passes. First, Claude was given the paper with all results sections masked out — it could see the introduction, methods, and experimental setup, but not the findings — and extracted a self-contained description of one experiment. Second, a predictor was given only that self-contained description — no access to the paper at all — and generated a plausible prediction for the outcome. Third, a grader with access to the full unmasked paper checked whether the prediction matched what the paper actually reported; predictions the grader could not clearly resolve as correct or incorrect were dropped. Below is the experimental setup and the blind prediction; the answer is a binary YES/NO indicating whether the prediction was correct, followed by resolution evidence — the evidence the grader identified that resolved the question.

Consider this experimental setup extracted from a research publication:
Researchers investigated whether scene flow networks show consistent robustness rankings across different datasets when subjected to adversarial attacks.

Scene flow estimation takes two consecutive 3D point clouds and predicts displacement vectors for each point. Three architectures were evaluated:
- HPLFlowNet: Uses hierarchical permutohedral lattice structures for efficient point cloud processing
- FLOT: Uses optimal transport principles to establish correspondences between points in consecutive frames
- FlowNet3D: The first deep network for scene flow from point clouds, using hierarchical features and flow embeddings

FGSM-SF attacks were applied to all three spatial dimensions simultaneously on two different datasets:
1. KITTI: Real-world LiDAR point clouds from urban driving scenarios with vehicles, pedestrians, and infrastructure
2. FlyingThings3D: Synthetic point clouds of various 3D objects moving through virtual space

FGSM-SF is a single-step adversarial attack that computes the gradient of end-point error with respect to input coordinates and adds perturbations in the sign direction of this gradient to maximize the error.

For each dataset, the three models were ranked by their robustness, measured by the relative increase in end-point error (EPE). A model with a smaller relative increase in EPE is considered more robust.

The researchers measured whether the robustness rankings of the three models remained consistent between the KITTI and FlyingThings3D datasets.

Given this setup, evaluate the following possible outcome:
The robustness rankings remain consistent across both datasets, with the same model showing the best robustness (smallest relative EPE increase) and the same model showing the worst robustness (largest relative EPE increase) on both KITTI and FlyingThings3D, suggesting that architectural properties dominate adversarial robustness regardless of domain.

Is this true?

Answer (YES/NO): YES